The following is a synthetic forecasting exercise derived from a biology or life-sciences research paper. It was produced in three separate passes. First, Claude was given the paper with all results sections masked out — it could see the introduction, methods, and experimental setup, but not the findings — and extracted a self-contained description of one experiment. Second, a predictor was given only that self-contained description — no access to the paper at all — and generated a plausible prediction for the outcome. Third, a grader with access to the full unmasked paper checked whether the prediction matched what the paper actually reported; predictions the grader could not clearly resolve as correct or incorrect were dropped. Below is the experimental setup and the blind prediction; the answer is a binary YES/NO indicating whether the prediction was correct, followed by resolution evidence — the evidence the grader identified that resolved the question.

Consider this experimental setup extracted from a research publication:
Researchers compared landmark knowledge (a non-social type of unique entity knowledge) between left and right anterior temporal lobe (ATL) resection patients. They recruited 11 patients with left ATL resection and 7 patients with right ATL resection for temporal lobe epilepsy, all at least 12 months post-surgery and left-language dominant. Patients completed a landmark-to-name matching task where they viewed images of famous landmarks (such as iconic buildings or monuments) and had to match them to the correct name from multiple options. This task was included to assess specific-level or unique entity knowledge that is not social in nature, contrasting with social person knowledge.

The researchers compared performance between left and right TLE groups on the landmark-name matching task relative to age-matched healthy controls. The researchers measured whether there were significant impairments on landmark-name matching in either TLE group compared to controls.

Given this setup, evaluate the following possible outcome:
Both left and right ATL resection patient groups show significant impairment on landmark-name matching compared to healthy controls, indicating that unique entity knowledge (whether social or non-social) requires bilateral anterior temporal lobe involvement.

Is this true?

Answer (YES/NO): NO